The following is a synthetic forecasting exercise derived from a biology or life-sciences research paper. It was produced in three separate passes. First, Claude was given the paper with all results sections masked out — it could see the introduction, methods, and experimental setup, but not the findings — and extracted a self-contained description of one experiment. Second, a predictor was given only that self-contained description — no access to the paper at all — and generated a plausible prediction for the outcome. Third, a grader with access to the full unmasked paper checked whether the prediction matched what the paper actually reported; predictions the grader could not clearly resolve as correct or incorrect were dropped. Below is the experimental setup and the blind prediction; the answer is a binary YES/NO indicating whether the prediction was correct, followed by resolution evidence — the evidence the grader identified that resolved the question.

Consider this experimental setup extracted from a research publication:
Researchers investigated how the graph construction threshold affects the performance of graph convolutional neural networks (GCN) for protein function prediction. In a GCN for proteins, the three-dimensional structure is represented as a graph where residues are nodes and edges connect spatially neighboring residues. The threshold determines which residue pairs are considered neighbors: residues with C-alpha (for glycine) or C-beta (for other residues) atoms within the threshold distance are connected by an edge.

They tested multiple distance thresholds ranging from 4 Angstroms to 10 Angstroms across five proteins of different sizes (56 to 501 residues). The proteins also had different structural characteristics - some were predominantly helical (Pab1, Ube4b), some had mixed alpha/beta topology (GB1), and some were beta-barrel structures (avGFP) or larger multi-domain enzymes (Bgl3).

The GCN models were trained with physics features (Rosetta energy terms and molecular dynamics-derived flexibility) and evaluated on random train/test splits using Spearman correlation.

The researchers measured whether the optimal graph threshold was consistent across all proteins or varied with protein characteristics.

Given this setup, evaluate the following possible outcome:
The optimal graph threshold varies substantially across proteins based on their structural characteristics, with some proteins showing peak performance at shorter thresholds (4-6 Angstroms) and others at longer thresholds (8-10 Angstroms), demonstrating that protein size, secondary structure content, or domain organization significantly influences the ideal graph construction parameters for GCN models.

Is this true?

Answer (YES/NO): NO